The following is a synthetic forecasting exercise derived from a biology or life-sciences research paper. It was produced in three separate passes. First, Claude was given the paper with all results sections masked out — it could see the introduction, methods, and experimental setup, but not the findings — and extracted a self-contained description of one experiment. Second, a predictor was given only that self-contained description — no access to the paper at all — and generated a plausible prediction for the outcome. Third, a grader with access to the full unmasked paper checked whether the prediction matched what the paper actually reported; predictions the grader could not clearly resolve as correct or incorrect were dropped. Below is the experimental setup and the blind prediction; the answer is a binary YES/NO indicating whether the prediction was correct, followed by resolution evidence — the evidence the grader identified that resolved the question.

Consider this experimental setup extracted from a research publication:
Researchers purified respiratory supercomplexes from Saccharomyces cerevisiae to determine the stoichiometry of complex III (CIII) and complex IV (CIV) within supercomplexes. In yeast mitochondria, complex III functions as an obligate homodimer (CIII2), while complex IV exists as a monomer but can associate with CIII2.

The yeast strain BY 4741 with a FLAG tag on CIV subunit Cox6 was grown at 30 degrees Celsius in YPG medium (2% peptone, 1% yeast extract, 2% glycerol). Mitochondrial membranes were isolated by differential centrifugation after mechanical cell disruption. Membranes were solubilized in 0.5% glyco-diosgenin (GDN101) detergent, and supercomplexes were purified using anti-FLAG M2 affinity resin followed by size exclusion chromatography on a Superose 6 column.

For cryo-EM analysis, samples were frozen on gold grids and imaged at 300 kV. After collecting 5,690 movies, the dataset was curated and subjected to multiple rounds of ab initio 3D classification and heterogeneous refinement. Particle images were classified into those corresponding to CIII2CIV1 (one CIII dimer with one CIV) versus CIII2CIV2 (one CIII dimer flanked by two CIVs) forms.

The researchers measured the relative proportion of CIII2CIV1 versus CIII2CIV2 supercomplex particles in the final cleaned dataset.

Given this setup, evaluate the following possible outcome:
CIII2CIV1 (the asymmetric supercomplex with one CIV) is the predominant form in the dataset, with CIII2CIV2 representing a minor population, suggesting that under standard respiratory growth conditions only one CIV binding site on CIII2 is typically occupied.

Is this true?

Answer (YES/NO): YES